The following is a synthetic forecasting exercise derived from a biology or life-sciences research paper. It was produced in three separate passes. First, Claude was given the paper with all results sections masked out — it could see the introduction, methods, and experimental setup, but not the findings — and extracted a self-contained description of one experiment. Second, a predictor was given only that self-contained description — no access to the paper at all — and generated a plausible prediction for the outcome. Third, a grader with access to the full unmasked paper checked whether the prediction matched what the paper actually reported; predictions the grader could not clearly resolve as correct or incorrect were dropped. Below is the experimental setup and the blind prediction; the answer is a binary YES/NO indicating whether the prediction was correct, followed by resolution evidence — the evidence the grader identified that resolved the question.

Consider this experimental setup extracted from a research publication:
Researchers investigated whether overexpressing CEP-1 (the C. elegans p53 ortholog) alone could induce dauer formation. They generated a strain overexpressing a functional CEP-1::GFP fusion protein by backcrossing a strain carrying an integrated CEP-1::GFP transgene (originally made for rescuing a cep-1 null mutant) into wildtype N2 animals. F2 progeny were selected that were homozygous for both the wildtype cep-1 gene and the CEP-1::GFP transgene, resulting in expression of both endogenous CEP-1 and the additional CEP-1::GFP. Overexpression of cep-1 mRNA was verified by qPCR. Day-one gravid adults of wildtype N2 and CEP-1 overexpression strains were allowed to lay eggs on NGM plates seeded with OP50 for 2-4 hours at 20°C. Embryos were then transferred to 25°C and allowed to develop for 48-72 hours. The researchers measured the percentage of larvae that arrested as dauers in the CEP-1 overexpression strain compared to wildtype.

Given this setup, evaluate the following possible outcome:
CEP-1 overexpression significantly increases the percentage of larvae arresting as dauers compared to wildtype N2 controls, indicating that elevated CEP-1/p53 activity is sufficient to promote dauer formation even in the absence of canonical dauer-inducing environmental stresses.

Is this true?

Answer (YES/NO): YES